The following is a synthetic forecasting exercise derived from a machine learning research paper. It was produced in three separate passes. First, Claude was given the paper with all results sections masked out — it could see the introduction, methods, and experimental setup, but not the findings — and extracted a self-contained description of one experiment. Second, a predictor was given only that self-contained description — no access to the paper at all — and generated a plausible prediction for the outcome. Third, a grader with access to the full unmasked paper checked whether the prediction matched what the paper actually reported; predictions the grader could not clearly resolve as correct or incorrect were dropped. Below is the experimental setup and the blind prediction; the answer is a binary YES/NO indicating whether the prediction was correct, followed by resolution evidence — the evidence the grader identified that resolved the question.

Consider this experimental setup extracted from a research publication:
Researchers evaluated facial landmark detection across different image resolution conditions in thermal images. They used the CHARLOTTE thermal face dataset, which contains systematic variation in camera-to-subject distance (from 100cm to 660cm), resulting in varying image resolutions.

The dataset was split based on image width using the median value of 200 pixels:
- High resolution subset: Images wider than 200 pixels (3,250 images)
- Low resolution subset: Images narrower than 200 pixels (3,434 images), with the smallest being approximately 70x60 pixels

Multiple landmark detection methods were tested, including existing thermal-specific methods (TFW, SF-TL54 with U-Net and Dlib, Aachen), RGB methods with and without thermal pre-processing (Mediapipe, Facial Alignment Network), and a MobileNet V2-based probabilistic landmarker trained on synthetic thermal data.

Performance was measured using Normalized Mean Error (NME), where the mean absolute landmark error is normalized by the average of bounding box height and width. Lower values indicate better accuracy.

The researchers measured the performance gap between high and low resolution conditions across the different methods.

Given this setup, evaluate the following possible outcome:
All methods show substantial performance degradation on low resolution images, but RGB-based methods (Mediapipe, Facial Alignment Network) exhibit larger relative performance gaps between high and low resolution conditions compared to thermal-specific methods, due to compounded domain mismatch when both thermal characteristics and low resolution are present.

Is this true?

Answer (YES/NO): NO